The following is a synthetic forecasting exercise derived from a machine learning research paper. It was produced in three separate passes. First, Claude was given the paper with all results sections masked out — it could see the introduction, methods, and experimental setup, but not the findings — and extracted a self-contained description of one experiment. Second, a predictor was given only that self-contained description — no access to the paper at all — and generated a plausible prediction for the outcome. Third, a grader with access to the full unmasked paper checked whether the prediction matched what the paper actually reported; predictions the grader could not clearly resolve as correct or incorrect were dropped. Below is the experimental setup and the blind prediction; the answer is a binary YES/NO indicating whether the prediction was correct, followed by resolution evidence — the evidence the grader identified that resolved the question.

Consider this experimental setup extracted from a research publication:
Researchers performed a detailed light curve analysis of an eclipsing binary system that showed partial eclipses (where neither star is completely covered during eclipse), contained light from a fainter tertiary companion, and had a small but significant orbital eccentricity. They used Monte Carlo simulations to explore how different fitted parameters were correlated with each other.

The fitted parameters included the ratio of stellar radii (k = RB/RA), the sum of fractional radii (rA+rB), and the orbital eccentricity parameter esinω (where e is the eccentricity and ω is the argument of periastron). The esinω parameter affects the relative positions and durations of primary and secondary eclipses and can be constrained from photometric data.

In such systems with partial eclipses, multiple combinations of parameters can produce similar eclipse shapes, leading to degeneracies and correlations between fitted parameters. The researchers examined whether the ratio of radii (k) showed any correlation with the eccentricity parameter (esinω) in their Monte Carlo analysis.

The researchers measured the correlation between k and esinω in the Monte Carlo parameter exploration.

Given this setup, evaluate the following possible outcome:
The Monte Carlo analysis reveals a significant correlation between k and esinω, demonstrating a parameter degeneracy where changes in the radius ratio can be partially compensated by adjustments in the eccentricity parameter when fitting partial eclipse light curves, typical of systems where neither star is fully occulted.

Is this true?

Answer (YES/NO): YES